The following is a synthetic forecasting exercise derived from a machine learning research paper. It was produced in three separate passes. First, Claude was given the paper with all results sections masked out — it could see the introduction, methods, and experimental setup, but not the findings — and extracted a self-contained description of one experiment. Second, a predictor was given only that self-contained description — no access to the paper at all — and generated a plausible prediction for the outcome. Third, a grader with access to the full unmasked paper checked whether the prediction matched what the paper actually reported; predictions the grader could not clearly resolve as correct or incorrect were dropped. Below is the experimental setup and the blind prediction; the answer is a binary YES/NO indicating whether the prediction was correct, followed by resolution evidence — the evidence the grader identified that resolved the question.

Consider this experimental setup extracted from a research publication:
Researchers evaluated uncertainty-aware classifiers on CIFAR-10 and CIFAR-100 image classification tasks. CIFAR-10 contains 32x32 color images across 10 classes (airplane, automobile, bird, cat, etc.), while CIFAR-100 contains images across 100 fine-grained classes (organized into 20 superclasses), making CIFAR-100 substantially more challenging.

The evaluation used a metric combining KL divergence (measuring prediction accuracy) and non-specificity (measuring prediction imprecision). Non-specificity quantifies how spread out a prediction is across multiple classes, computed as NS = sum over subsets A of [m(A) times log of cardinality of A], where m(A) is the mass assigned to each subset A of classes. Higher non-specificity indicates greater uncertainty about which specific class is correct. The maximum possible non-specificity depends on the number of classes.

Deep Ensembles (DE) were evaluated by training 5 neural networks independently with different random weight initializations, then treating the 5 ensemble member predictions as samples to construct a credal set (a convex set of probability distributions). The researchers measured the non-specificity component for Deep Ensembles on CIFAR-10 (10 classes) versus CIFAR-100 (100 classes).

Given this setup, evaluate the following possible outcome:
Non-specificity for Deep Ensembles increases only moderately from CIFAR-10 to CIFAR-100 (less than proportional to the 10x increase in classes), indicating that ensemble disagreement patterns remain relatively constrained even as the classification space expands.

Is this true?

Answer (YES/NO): NO